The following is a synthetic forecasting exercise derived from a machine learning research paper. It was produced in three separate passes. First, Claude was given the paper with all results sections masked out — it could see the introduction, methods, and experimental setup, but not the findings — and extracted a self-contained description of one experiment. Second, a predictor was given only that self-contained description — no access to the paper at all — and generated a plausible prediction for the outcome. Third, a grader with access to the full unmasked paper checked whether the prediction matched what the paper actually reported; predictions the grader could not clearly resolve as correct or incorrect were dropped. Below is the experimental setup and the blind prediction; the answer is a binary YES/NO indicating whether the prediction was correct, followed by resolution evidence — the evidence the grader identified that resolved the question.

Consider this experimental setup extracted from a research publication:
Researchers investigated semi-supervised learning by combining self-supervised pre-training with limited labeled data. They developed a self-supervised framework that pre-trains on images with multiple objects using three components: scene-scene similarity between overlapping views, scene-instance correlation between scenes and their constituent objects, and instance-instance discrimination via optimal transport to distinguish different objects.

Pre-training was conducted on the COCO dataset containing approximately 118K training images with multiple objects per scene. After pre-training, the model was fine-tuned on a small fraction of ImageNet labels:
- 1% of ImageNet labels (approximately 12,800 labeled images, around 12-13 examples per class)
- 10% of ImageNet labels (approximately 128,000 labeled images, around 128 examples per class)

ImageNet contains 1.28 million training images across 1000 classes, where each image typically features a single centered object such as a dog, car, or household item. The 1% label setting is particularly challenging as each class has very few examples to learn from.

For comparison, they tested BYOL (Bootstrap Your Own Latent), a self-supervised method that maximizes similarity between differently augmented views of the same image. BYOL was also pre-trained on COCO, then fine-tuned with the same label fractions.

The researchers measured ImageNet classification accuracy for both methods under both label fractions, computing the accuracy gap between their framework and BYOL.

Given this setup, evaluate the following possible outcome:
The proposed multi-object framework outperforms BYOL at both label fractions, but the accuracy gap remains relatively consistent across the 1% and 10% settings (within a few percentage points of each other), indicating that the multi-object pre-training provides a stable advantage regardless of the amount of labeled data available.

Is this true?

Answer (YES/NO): YES